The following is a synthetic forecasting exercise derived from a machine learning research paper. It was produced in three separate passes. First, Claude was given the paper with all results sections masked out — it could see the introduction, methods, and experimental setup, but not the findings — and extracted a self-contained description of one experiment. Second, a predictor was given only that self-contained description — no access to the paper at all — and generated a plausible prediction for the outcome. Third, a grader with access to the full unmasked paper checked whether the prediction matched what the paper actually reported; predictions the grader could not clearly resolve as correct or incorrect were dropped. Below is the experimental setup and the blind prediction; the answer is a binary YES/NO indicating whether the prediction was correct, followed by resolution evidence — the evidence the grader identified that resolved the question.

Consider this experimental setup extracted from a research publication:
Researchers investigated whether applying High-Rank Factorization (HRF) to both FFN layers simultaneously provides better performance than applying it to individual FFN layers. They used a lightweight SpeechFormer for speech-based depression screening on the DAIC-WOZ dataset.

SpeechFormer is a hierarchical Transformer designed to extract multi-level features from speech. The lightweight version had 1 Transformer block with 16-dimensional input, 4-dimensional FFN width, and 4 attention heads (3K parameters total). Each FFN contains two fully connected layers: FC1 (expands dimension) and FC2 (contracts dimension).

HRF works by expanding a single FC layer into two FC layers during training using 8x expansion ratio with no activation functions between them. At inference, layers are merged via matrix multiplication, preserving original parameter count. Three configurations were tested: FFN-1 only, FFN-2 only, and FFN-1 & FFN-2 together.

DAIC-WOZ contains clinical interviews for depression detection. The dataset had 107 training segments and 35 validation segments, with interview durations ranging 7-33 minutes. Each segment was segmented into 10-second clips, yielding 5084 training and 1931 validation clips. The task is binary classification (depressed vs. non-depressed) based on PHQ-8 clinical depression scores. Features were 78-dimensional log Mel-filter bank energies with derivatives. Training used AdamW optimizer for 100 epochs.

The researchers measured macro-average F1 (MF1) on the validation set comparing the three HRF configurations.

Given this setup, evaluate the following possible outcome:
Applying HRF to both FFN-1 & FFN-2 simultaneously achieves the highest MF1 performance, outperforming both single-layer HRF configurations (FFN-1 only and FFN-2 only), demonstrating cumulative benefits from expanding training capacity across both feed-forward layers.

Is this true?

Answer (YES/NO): YES